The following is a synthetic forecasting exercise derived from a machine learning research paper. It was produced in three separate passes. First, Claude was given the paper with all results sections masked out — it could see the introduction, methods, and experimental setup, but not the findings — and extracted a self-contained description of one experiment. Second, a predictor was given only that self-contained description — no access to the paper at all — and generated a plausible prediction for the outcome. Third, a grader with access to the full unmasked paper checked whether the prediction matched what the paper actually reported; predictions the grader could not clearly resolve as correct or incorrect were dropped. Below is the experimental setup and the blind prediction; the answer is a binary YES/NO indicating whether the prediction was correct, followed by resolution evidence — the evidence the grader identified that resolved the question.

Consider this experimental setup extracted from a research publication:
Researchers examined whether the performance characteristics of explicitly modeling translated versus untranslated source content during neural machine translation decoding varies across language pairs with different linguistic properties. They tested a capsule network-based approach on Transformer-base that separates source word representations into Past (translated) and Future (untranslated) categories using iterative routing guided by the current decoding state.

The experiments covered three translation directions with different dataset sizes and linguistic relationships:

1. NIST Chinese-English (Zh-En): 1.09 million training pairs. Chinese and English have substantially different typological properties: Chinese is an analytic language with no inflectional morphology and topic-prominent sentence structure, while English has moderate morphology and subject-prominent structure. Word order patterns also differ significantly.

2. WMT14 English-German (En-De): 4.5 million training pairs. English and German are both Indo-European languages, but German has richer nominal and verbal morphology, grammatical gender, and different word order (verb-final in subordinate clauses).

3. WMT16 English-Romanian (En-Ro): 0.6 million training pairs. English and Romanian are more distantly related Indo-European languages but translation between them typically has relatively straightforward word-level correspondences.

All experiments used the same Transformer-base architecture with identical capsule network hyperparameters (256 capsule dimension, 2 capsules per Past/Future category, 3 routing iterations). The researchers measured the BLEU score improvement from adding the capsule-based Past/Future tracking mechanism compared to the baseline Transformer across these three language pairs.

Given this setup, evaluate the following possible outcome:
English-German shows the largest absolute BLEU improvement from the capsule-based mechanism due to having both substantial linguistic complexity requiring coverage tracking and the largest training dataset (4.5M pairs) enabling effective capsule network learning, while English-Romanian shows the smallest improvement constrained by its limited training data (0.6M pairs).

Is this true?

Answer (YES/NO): NO